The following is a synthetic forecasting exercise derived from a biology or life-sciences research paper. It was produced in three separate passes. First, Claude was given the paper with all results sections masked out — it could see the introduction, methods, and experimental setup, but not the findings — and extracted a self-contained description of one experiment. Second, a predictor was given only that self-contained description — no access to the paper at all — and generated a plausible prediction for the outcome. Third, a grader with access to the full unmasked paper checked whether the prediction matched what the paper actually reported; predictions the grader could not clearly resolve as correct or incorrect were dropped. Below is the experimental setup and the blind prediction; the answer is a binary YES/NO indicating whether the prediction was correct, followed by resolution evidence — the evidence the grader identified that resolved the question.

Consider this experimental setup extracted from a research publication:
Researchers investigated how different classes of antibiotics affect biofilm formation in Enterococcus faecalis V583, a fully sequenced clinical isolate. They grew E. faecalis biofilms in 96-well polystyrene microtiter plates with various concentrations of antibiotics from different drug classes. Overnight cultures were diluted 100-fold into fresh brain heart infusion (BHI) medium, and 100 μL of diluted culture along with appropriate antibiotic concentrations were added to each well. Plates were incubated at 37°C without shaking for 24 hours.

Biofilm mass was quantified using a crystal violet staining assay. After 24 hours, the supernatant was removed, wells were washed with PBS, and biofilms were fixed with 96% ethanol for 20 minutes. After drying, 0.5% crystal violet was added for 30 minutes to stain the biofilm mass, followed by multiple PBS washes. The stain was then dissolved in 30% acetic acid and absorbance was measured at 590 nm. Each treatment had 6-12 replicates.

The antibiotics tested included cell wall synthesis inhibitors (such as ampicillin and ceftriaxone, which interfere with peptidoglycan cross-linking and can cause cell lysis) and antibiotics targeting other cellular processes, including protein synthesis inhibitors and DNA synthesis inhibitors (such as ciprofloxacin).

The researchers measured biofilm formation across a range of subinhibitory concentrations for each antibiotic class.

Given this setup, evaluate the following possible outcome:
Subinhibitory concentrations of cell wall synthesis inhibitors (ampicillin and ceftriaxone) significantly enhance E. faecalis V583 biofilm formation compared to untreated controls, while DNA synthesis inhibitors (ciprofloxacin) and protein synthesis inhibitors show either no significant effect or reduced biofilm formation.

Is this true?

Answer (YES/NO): YES